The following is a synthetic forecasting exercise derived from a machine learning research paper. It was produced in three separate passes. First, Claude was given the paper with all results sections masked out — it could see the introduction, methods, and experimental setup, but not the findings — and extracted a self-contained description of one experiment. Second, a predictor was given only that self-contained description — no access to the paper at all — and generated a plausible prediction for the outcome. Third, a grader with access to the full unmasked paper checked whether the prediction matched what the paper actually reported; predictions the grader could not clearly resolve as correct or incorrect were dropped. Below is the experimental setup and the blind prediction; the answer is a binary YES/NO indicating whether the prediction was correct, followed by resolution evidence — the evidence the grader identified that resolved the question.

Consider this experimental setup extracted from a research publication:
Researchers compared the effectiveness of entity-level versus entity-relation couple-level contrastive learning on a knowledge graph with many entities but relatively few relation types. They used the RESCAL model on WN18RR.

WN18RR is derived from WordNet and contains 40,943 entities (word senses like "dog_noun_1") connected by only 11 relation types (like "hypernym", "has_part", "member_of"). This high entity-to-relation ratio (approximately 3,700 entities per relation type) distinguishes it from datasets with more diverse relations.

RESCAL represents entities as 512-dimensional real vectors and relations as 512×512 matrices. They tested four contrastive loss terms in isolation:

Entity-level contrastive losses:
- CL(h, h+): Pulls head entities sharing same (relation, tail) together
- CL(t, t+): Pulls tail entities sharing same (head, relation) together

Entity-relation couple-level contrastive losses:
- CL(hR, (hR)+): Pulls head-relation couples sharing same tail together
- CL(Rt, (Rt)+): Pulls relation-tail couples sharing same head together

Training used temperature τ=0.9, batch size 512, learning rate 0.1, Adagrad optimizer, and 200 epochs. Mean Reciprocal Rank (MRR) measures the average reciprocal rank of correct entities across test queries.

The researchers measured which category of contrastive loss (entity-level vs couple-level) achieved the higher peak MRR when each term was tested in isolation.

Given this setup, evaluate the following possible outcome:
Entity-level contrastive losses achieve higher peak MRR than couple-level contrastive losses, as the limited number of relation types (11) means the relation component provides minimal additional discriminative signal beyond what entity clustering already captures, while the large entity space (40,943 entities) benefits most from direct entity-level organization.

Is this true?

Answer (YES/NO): NO